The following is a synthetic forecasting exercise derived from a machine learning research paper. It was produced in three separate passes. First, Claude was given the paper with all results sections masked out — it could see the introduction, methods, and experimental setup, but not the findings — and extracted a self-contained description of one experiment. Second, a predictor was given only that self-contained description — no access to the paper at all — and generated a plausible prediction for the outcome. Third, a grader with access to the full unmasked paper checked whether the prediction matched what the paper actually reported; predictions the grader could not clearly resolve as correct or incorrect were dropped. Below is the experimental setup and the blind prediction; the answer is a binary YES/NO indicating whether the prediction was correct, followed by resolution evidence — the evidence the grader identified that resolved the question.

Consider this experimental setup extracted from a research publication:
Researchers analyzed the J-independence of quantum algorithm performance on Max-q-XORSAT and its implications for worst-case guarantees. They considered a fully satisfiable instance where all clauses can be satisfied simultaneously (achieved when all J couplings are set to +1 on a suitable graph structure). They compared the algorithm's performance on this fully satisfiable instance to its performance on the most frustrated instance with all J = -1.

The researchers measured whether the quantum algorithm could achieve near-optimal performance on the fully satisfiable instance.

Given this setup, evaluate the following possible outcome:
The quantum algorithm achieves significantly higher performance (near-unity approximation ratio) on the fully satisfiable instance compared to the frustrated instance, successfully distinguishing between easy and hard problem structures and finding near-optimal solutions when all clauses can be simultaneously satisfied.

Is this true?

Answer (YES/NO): NO